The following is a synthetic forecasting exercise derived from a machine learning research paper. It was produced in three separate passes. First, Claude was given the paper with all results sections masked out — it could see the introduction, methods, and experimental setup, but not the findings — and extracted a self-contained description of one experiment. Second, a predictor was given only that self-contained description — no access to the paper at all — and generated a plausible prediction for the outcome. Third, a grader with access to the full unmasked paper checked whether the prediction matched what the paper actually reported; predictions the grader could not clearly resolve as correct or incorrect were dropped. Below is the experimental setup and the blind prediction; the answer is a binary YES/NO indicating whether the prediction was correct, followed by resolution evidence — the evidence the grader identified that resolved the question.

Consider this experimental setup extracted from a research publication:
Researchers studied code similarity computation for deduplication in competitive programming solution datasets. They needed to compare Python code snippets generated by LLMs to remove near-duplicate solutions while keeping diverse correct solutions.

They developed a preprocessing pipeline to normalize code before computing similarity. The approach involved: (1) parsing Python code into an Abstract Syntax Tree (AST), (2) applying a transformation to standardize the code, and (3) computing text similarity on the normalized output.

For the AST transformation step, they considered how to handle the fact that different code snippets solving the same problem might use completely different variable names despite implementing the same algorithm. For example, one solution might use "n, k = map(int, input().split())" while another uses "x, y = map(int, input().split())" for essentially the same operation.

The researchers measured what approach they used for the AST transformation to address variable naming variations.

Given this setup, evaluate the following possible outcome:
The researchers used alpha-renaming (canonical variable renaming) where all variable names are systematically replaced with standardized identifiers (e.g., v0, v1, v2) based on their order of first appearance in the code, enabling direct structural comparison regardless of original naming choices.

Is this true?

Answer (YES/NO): YES